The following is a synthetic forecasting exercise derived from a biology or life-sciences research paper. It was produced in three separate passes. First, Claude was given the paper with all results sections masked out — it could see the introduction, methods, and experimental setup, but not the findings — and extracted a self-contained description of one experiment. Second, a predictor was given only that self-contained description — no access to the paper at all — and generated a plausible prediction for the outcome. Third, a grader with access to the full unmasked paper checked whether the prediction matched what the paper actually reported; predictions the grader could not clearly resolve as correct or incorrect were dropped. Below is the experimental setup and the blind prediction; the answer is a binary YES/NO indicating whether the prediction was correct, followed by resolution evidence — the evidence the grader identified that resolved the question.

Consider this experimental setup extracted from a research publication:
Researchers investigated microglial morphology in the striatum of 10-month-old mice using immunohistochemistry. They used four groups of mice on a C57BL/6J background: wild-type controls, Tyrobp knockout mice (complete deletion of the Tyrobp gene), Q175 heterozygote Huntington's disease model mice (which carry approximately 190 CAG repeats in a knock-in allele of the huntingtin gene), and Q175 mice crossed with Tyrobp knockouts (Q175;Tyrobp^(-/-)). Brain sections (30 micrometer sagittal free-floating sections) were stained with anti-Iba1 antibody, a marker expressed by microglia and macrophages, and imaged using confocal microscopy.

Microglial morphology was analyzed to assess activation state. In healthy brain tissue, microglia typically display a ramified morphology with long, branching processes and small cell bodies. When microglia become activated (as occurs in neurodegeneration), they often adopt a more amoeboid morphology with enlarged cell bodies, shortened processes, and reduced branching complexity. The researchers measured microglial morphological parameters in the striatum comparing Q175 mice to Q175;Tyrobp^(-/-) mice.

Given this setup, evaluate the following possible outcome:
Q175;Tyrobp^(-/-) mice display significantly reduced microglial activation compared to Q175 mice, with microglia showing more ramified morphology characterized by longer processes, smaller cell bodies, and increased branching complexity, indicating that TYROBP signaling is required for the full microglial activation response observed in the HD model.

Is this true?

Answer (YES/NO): YES